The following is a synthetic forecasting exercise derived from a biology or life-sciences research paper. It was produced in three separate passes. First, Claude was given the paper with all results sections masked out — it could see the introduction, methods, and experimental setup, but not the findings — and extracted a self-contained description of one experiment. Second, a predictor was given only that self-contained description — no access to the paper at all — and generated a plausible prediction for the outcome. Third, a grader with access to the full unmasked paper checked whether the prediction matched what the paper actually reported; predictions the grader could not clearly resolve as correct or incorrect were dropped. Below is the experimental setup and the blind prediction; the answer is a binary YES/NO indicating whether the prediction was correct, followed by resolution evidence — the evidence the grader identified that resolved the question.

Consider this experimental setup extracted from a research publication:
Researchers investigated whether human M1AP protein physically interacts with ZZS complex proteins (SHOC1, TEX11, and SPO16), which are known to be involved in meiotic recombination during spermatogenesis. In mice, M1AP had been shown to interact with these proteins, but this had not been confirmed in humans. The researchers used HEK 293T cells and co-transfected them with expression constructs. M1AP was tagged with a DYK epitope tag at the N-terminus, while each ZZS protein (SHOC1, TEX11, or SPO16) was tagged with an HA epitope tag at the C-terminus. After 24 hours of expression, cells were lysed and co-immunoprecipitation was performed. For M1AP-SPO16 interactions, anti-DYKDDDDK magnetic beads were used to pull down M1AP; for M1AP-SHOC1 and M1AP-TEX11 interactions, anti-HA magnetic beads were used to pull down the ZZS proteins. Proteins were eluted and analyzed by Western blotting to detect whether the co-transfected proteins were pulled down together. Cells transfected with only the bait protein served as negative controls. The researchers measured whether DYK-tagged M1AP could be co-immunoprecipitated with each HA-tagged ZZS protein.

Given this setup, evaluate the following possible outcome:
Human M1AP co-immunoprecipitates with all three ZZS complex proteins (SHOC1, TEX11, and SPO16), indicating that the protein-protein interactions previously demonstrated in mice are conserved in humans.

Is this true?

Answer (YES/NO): YES